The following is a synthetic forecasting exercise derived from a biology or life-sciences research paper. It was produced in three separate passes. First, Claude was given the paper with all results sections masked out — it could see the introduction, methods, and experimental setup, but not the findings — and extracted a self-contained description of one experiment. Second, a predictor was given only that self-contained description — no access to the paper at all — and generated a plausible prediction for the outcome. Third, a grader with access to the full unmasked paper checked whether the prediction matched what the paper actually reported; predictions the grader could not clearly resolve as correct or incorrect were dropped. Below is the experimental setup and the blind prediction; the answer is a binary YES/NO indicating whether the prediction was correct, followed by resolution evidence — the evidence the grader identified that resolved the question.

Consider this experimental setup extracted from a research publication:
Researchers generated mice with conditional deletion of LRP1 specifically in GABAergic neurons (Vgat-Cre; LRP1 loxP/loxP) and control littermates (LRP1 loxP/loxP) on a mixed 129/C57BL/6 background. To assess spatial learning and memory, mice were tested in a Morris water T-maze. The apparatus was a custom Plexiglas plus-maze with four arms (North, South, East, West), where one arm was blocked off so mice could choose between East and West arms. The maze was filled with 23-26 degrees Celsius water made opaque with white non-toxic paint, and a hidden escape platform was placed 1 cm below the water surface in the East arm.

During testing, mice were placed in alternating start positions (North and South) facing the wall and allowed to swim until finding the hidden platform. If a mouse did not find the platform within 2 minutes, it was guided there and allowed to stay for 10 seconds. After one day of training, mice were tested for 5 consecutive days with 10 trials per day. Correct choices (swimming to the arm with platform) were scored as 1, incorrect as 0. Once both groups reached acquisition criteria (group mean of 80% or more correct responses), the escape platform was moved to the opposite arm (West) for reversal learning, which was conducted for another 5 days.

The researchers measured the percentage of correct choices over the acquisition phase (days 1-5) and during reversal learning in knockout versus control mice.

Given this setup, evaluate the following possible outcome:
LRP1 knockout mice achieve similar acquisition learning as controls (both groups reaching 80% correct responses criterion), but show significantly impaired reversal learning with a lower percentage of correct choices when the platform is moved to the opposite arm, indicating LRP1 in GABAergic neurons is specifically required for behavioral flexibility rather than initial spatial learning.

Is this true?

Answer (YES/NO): NO